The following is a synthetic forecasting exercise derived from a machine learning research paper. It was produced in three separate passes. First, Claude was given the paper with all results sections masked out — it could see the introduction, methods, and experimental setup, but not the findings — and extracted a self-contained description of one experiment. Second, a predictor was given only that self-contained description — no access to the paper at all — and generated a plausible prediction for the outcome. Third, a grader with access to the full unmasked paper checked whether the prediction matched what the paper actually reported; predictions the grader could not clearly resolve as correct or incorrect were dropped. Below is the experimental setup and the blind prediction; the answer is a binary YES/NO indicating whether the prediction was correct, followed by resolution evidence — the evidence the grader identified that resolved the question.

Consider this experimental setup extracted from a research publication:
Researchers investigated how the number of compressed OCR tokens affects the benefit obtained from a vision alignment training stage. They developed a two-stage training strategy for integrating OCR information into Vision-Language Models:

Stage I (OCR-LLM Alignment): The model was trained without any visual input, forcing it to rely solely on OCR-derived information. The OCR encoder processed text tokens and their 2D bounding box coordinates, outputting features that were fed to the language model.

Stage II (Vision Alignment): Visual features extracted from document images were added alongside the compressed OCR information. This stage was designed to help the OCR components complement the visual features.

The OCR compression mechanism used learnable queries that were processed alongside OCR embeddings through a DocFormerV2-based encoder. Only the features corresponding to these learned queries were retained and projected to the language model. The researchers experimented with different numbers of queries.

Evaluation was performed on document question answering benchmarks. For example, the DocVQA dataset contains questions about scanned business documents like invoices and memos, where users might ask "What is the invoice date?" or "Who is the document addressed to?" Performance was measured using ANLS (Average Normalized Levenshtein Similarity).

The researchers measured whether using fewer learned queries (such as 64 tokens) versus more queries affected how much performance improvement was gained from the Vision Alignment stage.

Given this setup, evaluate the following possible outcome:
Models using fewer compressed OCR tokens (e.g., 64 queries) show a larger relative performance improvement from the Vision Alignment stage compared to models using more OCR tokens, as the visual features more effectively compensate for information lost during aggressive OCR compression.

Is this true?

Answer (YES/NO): YES